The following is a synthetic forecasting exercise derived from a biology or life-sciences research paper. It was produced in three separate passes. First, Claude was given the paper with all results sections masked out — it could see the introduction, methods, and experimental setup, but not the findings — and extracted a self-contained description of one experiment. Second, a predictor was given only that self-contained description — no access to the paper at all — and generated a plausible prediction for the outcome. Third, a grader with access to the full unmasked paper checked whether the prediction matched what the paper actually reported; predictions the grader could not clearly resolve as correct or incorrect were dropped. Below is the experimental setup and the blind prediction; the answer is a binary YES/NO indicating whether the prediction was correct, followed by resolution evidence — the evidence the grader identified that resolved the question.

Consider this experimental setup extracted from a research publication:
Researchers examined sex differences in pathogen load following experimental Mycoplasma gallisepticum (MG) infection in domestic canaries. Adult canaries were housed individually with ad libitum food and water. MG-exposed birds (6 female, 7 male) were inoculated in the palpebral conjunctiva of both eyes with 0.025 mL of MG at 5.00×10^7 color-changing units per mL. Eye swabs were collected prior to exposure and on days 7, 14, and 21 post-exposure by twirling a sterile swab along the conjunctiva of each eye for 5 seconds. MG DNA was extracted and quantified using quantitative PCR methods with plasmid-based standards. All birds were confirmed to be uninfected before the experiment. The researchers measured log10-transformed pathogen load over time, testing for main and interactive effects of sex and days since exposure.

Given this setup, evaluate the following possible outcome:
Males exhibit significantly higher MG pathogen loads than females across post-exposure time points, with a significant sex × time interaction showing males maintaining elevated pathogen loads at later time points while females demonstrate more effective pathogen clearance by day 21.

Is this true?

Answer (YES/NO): NO